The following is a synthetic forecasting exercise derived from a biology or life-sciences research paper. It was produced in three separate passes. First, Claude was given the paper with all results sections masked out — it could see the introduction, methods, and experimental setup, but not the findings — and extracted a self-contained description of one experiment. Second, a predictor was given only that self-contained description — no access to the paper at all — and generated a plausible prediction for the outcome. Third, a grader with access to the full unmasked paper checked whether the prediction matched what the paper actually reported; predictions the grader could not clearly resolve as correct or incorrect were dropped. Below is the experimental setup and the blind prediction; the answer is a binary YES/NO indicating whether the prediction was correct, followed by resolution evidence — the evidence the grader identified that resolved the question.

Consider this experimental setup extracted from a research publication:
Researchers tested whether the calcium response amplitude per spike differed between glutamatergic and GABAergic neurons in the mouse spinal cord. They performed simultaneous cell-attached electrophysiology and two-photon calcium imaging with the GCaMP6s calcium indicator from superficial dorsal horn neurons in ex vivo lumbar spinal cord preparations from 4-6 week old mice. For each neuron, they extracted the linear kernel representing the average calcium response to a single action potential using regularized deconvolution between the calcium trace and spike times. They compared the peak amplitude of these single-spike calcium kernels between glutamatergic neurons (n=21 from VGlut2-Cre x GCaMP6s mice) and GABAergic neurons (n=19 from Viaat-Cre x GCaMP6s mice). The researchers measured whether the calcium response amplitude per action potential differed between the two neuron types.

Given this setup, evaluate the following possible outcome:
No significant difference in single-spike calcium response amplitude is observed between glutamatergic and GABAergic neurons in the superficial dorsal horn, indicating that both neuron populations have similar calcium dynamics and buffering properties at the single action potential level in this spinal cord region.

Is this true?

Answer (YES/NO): YES